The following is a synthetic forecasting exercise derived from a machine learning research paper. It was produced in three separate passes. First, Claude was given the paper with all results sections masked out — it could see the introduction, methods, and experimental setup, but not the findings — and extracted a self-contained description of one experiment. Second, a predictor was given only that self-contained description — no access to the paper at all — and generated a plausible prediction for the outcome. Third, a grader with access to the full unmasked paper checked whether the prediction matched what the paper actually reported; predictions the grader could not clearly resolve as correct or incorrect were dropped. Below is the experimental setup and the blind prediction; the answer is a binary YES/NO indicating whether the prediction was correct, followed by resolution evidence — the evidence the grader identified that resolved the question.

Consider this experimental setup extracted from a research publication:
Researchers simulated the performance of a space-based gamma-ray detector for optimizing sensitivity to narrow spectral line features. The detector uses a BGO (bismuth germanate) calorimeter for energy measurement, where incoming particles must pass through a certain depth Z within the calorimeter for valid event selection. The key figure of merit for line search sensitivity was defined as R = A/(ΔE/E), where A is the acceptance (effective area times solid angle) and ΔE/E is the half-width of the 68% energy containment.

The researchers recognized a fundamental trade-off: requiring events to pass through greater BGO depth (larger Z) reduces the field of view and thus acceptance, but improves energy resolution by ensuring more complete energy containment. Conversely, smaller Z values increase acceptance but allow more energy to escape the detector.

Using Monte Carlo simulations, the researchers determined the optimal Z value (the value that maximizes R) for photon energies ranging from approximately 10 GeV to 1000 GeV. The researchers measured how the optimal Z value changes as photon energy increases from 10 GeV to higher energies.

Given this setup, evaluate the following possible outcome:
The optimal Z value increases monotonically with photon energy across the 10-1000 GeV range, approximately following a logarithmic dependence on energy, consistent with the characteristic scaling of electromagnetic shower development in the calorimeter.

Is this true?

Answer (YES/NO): NO